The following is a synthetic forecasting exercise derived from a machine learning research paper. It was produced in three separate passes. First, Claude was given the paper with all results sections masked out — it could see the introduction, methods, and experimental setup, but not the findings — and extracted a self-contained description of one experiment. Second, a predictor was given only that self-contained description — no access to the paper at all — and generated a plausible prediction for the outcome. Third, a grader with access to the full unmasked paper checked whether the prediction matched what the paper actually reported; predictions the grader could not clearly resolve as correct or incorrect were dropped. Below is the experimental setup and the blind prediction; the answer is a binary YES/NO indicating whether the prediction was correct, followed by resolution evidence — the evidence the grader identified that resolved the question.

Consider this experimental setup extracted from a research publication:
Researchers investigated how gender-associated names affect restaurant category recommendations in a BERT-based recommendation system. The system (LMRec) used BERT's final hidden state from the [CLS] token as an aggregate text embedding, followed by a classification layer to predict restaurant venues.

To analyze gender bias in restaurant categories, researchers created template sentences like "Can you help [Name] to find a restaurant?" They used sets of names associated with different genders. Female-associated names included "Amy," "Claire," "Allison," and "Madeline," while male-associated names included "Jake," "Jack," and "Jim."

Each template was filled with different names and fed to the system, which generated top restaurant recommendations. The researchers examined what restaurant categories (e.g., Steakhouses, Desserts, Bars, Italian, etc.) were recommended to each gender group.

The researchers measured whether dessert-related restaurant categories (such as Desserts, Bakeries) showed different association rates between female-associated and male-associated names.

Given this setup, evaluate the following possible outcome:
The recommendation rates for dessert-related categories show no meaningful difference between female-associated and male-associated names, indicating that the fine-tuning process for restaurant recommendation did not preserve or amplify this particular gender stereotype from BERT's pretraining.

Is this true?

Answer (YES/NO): NO